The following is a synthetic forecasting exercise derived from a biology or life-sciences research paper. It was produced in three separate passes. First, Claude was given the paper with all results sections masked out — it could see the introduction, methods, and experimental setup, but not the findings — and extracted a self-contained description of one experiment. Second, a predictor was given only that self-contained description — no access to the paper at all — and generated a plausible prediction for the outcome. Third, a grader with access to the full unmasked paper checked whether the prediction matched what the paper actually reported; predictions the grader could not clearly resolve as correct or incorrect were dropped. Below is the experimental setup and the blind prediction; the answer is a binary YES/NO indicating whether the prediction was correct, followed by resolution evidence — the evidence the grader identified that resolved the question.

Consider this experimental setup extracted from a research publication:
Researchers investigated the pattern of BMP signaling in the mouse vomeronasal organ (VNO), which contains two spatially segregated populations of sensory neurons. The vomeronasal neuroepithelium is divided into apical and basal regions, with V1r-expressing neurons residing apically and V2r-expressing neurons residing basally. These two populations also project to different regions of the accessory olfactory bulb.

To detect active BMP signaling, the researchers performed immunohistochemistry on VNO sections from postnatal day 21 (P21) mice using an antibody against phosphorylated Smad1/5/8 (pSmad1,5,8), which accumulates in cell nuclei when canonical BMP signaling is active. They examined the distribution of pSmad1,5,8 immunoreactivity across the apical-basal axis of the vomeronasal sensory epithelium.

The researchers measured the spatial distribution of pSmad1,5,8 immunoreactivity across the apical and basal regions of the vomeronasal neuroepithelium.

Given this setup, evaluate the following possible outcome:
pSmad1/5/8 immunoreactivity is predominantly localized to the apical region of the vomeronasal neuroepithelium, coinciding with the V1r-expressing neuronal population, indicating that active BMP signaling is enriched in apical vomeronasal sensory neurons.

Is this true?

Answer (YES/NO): NO